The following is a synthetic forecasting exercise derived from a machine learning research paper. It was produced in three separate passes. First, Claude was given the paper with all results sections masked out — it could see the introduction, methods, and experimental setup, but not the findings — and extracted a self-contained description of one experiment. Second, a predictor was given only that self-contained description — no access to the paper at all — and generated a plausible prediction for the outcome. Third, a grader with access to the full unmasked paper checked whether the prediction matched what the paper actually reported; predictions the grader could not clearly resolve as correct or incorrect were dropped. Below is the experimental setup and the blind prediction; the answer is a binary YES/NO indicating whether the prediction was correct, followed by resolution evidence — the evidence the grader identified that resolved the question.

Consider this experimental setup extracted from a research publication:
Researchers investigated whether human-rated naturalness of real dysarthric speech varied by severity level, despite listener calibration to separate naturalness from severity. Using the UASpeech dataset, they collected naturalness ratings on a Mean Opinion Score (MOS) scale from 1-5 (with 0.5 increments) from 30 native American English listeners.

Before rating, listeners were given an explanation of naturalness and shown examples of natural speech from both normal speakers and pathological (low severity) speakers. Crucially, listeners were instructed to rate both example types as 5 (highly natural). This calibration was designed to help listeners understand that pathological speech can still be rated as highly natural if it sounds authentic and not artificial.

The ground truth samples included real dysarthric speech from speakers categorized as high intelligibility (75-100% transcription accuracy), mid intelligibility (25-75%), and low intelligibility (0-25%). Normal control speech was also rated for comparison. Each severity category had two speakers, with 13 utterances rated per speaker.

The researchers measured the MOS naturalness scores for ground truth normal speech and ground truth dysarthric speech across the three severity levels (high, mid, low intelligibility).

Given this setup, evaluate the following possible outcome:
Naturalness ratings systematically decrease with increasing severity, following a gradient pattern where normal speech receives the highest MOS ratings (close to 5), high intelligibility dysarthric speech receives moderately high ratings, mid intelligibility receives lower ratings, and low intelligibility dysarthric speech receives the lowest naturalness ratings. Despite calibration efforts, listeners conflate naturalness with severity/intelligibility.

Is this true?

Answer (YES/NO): NO